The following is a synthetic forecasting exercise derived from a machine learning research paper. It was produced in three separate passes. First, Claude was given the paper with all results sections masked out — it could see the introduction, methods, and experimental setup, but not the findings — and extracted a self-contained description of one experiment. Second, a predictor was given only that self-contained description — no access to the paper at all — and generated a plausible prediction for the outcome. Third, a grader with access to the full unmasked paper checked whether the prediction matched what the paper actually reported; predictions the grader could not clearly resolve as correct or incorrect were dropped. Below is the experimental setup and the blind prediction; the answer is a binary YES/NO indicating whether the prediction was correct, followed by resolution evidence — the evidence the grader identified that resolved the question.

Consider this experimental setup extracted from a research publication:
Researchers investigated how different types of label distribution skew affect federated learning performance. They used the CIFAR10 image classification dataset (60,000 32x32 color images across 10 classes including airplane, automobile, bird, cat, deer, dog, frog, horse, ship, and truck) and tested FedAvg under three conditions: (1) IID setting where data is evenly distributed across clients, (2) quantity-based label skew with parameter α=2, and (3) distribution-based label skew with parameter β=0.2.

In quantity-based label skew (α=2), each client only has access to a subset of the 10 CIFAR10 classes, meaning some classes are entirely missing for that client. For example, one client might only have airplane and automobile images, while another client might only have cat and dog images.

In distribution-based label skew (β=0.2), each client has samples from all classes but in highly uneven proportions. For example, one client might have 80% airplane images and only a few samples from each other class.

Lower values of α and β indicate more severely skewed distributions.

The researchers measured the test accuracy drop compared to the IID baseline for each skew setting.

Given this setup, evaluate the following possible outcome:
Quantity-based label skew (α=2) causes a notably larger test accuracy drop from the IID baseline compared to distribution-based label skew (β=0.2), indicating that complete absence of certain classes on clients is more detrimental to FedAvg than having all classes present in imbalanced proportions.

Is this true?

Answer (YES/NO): YES